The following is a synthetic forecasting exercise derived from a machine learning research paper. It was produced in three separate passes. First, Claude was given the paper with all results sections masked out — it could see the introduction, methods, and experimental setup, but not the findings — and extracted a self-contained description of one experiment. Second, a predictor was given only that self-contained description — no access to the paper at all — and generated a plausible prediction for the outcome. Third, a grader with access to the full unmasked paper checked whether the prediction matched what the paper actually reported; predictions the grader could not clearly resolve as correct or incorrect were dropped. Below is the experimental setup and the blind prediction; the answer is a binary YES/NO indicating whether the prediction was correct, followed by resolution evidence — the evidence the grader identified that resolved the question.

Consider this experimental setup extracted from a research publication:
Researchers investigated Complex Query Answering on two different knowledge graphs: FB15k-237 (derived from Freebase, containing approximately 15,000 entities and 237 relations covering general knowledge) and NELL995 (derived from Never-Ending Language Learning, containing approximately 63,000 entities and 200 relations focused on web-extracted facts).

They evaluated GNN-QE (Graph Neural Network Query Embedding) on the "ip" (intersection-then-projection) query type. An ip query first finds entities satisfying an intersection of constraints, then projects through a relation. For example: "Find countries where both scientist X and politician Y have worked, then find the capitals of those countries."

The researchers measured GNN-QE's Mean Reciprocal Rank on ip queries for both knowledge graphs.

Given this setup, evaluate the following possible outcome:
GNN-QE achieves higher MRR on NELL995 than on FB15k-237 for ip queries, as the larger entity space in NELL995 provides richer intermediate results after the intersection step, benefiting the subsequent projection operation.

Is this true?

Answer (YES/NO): NO